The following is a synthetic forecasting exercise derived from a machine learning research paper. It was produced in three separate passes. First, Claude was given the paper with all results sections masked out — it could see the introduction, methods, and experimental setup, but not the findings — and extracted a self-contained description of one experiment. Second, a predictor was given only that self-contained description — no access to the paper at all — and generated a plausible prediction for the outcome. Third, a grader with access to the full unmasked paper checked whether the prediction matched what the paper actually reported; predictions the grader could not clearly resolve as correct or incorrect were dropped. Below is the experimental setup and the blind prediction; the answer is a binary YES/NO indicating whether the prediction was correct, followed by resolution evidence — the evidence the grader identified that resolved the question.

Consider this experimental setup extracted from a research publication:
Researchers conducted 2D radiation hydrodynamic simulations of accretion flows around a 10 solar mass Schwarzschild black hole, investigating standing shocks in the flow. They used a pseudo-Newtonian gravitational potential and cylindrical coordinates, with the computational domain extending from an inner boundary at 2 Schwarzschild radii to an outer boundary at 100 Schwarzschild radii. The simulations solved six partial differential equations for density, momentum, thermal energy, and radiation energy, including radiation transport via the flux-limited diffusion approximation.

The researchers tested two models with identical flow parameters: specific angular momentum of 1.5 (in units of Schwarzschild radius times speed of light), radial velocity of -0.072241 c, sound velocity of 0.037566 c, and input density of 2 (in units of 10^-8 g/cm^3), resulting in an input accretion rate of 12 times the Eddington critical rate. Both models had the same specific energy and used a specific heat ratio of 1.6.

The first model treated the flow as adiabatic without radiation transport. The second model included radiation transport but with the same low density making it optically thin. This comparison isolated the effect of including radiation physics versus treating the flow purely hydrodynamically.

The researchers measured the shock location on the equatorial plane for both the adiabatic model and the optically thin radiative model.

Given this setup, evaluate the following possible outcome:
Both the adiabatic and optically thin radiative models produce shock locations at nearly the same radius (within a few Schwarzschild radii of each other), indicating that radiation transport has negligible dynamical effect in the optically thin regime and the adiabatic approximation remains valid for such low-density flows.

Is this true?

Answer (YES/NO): YES